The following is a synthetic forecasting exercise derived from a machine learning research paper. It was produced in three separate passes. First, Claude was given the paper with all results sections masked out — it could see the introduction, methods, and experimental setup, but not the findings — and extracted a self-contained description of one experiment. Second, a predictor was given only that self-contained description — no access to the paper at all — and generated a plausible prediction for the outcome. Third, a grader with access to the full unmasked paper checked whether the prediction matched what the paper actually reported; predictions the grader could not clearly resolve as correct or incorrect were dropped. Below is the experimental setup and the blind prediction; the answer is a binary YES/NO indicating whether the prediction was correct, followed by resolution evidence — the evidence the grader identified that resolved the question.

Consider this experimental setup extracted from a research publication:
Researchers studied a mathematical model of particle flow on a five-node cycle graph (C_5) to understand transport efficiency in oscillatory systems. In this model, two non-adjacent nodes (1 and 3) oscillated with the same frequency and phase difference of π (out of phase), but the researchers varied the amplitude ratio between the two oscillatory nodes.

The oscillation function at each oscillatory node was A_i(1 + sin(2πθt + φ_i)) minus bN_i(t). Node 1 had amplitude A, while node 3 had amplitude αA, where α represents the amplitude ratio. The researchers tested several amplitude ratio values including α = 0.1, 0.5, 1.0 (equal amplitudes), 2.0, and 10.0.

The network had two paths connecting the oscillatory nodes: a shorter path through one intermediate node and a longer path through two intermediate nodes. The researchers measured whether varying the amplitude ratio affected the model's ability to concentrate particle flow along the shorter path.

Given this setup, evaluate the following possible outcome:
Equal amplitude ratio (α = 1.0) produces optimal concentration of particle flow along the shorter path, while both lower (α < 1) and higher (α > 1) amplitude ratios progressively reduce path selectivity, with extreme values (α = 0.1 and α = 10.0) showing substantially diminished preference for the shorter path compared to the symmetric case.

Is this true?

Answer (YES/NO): NO